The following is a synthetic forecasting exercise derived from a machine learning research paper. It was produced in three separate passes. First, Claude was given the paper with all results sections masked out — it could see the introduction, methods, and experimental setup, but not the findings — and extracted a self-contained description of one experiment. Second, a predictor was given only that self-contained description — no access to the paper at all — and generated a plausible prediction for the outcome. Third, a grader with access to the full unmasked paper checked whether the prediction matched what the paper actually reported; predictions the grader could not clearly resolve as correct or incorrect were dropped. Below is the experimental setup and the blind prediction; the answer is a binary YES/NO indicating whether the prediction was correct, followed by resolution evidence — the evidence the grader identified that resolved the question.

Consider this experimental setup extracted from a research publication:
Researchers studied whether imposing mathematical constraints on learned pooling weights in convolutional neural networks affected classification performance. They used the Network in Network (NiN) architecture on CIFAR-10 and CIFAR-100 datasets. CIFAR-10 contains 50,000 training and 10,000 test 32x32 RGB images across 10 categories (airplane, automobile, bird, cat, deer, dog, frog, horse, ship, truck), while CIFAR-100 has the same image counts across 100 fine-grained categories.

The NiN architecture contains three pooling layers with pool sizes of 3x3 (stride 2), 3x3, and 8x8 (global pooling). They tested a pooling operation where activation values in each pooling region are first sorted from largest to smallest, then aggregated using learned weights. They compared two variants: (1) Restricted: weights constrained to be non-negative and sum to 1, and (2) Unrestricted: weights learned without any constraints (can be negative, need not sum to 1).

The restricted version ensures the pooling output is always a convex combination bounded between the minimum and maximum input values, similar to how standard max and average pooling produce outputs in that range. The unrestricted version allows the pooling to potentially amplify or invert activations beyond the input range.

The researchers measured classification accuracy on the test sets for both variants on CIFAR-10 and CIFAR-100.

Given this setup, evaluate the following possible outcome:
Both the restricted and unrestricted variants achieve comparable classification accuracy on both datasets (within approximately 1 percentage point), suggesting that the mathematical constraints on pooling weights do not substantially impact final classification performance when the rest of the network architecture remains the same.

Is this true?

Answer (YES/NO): YES